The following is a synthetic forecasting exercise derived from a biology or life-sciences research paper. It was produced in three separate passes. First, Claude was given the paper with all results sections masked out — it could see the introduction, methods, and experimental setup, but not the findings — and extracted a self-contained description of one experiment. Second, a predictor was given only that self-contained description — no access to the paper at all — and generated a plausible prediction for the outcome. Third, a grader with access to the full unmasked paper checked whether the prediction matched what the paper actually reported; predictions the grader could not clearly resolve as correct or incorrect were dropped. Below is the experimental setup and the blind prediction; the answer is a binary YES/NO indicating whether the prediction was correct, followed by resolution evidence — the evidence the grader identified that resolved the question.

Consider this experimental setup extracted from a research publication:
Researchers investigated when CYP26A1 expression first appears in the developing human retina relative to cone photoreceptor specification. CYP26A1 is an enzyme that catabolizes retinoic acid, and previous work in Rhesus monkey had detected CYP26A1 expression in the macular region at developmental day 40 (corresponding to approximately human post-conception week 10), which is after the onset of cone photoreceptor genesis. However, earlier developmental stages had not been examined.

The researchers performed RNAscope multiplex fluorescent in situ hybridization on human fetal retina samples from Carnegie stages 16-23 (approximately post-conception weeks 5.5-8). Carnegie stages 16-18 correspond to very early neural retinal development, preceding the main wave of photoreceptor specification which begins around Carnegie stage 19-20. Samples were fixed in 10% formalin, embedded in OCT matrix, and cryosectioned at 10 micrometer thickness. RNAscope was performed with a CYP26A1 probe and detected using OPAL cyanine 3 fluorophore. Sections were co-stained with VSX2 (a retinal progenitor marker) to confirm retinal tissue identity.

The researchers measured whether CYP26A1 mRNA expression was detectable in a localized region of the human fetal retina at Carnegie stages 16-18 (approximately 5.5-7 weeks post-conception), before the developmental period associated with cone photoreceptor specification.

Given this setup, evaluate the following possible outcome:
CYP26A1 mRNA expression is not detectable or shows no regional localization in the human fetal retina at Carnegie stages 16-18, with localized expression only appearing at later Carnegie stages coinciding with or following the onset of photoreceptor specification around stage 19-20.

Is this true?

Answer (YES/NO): NO